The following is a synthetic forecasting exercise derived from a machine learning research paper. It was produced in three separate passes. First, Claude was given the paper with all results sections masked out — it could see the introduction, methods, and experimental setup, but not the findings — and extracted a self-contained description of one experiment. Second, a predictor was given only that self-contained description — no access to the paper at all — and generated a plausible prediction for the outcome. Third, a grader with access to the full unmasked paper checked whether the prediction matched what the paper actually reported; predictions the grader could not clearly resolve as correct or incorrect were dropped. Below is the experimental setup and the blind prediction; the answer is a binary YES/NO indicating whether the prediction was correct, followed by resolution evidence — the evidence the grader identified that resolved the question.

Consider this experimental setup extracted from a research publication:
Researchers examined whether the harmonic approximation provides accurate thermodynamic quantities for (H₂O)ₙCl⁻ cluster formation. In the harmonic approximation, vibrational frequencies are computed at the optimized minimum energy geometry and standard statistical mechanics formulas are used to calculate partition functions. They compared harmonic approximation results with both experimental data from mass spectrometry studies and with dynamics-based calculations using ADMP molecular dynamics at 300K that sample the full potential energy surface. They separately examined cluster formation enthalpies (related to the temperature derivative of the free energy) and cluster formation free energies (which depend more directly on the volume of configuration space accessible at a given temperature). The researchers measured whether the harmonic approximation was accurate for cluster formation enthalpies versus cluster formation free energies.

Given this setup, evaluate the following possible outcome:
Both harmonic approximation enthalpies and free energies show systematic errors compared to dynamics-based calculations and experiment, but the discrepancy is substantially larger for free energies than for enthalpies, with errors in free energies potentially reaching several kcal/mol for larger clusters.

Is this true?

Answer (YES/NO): NO